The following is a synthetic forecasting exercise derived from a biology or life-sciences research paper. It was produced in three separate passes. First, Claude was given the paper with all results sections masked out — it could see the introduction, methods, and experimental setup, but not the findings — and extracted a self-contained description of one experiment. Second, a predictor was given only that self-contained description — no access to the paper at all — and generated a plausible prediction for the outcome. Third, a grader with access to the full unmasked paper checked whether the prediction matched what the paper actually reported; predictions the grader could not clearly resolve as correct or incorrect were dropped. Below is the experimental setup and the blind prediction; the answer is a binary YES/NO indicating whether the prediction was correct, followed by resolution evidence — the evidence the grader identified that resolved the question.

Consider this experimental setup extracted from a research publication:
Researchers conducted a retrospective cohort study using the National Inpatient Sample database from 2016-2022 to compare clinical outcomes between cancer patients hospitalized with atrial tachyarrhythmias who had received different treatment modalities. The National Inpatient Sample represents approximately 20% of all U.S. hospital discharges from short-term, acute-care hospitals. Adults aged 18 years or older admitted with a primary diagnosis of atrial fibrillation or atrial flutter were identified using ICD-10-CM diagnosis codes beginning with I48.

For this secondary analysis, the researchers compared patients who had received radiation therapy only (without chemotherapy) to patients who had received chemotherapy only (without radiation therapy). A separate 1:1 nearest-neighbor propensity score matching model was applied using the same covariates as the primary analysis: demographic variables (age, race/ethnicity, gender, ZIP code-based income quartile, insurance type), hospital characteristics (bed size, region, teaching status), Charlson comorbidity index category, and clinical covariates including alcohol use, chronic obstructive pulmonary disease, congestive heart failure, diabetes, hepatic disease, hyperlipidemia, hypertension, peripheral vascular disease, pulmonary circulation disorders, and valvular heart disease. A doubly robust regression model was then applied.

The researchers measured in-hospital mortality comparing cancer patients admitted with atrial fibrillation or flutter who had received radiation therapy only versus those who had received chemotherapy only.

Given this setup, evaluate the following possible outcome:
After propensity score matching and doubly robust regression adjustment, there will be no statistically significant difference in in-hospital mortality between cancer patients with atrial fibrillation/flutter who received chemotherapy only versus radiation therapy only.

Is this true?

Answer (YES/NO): YES